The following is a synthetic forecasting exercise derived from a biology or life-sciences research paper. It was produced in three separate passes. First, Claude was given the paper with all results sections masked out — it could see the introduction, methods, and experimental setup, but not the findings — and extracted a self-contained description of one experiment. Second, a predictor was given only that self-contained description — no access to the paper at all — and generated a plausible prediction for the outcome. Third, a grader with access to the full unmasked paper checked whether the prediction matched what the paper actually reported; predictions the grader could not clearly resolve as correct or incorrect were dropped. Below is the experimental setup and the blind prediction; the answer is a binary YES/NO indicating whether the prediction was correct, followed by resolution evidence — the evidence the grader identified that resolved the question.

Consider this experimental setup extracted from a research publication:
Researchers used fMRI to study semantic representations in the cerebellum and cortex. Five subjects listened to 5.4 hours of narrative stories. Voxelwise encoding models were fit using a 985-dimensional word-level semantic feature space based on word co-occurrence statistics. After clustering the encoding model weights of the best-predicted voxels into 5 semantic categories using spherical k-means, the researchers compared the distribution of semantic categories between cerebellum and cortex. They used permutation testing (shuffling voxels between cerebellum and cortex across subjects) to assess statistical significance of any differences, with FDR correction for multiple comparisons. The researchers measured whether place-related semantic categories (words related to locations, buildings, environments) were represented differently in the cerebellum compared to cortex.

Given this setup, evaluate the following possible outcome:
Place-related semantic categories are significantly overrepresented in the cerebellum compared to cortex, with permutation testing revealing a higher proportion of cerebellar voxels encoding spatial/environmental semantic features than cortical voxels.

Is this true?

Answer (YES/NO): NO